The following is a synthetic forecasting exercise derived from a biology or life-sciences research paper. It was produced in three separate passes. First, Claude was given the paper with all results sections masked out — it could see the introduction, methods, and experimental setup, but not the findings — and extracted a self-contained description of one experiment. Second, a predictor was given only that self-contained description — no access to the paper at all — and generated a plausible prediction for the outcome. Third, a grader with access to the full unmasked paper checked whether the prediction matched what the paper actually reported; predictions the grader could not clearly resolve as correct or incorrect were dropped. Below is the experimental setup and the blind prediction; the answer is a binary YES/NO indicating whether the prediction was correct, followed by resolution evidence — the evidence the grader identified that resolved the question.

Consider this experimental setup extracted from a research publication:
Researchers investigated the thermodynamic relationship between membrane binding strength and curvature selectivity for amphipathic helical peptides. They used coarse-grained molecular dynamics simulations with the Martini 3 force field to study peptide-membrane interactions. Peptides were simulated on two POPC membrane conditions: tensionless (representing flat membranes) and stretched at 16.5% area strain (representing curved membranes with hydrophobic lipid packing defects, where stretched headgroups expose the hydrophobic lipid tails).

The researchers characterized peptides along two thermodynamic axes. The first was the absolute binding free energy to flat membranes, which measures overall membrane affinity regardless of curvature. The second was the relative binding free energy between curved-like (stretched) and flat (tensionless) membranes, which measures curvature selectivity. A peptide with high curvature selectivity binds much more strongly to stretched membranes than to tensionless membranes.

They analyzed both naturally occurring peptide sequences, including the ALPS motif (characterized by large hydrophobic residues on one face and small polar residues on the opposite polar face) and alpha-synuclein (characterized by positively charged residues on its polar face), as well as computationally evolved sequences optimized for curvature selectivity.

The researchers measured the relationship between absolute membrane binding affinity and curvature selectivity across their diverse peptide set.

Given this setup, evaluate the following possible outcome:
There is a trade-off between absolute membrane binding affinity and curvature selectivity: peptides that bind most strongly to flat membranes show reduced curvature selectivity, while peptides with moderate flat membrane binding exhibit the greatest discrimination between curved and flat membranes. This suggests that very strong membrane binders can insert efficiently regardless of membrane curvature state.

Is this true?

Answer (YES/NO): NO